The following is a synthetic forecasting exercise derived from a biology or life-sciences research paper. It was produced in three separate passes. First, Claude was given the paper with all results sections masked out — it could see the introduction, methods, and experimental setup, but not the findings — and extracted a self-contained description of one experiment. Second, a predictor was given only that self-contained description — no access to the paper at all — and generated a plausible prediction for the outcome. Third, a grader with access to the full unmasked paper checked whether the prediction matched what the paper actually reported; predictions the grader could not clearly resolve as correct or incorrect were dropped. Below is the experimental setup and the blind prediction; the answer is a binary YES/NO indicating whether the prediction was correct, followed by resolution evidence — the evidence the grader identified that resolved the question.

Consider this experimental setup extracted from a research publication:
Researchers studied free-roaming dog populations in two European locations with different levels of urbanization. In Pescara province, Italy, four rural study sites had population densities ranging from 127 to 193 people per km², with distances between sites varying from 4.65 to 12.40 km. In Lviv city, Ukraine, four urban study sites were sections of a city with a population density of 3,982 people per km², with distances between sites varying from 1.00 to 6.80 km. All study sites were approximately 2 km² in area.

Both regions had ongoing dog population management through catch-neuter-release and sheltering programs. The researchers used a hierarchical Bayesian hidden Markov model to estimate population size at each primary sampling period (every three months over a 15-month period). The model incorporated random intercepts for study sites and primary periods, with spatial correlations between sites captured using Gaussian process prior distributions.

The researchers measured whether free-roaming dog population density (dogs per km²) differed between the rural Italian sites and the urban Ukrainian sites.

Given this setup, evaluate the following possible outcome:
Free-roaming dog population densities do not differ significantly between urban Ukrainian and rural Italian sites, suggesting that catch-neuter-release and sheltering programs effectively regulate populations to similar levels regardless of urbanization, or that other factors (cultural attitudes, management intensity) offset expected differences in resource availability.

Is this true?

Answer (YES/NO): NO